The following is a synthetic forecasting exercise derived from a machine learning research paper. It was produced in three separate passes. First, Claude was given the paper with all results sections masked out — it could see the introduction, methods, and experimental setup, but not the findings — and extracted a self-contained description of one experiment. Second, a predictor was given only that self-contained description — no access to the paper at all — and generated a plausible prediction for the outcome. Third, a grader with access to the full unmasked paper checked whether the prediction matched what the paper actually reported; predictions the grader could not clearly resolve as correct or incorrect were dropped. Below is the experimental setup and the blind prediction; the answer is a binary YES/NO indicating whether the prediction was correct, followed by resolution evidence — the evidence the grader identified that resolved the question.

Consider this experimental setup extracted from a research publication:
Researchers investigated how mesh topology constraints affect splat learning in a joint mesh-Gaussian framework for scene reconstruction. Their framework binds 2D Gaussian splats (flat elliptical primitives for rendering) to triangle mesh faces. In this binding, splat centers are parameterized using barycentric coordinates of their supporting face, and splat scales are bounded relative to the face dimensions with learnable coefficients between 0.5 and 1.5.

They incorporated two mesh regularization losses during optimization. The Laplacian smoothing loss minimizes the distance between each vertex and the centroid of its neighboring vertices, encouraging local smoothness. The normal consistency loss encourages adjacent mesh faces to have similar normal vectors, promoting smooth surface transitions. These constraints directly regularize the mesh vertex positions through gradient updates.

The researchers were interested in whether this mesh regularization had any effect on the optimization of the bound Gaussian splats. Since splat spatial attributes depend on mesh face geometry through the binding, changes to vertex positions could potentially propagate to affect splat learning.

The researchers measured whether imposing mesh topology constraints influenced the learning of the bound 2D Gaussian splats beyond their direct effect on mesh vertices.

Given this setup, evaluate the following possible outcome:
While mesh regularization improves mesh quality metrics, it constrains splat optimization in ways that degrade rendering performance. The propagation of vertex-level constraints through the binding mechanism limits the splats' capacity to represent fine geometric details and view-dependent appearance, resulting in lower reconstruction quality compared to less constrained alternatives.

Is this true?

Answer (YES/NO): NO